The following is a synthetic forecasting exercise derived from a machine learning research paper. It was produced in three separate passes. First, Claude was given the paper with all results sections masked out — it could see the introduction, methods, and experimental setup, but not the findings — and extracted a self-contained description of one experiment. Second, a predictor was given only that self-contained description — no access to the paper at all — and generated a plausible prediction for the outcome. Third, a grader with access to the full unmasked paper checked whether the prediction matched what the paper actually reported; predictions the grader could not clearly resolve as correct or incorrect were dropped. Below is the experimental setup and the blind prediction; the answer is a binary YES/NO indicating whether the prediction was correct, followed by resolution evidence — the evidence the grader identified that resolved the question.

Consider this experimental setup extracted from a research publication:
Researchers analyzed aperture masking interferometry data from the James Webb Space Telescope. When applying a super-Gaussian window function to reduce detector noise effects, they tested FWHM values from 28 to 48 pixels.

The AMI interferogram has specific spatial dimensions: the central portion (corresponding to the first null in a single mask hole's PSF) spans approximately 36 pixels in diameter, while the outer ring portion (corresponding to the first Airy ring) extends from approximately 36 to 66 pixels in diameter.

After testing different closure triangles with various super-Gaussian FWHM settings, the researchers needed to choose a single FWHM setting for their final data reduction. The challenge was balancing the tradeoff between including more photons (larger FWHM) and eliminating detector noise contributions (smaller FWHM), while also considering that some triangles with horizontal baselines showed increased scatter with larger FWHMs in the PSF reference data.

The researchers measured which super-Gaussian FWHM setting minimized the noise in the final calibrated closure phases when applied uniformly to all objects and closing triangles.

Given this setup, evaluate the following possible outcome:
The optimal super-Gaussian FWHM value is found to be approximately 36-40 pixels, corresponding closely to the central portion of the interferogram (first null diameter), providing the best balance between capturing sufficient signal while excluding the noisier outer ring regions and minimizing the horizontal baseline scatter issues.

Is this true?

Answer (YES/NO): NO